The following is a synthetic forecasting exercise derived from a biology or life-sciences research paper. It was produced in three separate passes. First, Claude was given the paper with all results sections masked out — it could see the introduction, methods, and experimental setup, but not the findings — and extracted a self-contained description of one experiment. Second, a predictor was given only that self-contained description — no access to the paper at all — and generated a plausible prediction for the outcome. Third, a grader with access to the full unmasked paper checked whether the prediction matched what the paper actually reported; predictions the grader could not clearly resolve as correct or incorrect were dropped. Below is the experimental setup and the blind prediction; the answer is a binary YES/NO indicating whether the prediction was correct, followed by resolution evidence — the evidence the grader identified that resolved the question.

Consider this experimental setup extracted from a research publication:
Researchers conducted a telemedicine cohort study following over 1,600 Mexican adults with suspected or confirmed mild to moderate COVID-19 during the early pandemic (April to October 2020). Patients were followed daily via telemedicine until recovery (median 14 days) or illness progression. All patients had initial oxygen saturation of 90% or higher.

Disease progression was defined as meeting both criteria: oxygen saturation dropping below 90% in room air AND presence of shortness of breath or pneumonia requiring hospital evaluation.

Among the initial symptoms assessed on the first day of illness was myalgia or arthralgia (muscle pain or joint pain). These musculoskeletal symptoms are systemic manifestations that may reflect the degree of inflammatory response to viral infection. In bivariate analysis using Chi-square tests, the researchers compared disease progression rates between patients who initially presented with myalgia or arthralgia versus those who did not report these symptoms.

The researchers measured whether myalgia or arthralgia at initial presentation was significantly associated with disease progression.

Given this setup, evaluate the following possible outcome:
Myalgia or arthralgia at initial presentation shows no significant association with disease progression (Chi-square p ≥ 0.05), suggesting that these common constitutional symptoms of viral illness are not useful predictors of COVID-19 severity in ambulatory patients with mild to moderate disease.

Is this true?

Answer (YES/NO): NO